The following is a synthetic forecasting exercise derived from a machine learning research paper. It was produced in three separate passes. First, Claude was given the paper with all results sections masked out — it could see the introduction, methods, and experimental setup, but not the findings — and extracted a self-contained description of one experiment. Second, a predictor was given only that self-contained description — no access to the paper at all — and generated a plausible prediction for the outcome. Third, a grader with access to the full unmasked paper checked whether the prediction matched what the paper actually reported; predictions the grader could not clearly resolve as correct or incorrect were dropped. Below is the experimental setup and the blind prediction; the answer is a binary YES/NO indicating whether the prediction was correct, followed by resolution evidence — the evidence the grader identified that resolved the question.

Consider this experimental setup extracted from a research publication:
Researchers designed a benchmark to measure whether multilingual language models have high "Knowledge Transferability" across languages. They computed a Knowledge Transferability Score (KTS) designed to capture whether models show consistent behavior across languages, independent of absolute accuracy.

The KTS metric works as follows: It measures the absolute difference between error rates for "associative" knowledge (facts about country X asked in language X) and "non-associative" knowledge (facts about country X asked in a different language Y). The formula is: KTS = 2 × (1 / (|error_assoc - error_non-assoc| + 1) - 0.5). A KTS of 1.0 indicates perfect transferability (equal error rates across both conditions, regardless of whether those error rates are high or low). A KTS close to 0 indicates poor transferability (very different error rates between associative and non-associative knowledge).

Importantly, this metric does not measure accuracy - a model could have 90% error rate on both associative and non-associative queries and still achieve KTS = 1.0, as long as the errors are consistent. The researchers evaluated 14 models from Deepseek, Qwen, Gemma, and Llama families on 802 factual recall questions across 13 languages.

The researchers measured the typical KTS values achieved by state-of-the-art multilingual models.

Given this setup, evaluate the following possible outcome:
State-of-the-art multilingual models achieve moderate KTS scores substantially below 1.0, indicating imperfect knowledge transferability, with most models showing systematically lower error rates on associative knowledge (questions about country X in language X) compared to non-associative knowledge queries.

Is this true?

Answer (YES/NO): YES